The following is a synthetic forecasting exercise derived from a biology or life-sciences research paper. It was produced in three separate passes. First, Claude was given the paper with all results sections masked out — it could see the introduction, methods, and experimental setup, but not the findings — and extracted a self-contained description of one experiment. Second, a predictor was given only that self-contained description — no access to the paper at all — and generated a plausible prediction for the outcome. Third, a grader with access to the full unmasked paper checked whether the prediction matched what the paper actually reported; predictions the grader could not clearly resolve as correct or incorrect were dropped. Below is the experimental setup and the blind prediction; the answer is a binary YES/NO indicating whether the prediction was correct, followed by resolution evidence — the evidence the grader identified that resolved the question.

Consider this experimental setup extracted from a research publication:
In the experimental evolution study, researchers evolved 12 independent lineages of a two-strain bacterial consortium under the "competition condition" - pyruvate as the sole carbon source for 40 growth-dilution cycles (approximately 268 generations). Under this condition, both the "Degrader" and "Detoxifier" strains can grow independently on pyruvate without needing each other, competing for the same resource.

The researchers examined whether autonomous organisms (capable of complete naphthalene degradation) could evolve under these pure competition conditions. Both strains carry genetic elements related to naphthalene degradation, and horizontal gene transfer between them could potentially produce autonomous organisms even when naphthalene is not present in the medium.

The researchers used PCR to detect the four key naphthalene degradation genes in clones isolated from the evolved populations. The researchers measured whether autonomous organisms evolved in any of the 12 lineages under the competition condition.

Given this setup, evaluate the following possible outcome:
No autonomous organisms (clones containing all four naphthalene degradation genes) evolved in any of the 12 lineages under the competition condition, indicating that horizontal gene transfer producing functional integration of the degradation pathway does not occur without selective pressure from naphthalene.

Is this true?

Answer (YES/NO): YES